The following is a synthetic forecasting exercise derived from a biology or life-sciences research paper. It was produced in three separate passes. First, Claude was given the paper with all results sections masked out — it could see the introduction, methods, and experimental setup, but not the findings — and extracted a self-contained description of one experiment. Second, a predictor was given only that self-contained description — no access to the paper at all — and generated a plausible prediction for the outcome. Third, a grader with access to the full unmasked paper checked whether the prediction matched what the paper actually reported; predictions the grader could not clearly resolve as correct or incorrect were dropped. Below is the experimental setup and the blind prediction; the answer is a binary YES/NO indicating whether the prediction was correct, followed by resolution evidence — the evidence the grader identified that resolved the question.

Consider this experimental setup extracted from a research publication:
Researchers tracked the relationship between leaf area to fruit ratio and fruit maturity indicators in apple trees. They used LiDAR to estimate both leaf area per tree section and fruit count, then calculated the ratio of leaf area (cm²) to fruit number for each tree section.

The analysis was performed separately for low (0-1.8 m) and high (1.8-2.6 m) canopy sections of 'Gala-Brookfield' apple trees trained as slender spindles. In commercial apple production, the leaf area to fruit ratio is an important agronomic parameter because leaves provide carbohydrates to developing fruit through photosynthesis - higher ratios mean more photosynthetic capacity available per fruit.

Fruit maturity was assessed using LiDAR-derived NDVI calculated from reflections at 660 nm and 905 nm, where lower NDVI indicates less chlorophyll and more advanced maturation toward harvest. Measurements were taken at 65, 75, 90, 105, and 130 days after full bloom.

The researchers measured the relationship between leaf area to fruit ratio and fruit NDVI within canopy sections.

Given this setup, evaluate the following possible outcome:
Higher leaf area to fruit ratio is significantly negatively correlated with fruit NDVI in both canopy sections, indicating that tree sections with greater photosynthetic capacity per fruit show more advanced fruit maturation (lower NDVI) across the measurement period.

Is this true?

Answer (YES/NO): NO